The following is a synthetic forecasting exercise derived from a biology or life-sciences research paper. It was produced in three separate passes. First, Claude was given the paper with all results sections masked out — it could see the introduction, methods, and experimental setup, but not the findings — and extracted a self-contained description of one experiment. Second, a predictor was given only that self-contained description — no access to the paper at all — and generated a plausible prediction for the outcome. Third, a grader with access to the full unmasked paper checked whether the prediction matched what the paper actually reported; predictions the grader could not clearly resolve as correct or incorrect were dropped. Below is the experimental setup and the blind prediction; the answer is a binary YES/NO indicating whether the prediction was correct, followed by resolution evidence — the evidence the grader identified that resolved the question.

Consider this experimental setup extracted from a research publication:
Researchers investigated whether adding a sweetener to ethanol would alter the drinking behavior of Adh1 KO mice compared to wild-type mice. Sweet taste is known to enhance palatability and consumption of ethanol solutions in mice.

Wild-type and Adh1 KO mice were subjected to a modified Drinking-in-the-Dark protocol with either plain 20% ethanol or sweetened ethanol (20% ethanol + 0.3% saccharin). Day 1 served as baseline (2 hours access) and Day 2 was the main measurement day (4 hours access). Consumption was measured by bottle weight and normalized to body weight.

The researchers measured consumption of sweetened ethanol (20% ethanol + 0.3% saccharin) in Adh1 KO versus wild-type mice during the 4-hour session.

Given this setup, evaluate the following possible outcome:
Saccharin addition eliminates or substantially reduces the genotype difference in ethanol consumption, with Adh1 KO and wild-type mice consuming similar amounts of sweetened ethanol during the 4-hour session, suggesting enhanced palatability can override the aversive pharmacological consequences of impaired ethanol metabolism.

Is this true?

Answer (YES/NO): NO